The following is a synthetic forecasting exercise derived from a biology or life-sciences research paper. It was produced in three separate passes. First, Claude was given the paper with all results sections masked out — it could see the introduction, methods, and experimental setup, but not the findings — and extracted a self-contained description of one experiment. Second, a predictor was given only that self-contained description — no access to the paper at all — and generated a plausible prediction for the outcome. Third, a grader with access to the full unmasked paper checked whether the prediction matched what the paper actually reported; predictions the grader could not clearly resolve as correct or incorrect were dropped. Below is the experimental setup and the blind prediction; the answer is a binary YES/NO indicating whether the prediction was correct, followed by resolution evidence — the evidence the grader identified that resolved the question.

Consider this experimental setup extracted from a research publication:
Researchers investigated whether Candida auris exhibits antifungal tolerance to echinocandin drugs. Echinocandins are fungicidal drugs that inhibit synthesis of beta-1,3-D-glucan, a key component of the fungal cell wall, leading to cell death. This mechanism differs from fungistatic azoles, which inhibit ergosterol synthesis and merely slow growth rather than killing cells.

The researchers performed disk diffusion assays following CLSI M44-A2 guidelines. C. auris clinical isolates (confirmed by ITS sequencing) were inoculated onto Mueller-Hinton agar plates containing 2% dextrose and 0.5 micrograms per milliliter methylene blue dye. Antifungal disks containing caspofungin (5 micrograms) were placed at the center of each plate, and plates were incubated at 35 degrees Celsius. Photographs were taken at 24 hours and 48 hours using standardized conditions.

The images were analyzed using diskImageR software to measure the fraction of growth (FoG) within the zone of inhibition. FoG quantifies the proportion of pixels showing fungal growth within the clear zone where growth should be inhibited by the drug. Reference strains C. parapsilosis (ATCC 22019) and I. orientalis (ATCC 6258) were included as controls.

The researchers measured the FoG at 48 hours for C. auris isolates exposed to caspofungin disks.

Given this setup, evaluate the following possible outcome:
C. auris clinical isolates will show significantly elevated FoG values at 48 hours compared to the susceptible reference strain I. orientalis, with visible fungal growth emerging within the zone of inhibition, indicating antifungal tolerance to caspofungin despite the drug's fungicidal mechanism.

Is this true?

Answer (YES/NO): YES